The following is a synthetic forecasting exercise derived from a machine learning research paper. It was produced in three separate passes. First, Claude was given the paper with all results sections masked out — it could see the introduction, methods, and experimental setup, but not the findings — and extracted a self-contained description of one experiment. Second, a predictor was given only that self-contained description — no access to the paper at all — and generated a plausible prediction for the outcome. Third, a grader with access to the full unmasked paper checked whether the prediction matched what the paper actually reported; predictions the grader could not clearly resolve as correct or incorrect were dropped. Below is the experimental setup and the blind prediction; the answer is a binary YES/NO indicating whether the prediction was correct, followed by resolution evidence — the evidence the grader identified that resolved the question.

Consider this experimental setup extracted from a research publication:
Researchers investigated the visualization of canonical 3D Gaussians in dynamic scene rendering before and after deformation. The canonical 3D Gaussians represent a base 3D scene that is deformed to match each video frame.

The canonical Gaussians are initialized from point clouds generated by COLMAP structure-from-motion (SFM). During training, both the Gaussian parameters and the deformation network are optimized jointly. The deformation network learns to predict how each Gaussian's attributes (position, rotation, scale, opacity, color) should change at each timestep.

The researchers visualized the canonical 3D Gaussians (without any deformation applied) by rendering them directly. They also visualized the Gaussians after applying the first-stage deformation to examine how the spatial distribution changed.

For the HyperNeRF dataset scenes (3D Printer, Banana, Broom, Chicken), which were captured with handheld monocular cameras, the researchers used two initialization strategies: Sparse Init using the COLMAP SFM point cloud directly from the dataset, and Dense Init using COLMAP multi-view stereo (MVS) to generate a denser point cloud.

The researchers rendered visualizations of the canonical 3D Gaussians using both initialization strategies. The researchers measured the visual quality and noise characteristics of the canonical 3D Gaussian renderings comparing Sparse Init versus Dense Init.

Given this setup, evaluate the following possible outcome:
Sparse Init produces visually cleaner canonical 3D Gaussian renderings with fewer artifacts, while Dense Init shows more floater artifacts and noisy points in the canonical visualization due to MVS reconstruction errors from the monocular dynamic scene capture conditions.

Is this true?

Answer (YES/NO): NO